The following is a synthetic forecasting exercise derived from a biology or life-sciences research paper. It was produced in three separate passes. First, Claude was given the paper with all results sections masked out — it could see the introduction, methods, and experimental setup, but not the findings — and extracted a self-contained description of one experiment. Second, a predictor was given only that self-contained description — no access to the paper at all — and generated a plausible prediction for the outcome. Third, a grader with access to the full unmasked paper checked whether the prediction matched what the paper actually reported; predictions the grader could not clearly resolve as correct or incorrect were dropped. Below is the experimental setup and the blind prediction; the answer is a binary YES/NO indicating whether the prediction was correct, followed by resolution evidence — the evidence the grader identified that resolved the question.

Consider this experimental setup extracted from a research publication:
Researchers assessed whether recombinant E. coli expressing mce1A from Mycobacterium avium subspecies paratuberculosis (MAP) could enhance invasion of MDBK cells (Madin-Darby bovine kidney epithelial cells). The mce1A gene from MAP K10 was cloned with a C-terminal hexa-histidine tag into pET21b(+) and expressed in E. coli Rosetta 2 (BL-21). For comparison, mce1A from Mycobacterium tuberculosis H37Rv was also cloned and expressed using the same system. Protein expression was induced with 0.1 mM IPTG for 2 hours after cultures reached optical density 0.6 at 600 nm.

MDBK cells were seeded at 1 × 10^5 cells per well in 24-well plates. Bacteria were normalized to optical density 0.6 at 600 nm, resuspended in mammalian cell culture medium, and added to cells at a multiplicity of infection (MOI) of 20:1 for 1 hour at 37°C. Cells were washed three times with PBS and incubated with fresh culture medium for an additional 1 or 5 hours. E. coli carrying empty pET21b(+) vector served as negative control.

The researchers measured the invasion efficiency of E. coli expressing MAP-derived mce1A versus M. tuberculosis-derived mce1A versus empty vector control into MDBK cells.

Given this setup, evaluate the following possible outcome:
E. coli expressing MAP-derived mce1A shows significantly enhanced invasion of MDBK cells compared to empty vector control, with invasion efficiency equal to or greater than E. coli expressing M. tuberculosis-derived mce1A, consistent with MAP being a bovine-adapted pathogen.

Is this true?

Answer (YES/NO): NO